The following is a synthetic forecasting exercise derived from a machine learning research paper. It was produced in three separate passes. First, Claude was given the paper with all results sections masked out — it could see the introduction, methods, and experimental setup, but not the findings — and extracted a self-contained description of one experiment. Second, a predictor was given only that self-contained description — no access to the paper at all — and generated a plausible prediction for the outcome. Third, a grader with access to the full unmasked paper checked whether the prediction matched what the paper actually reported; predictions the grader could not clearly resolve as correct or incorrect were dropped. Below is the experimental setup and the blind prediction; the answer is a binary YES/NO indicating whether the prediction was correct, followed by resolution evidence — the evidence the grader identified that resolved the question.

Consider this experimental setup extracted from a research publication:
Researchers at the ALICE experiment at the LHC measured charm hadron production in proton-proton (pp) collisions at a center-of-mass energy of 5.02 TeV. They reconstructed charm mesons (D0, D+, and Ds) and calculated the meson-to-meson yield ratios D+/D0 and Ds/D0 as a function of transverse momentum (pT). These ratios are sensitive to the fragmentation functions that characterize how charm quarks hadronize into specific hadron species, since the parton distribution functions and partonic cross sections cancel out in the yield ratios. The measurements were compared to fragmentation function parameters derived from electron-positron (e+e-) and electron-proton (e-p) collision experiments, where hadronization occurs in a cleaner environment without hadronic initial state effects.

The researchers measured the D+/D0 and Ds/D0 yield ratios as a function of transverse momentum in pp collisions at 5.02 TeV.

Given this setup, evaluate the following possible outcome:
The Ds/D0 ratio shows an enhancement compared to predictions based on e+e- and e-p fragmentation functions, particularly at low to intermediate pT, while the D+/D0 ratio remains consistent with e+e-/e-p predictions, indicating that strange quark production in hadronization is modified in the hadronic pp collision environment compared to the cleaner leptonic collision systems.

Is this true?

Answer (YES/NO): NO